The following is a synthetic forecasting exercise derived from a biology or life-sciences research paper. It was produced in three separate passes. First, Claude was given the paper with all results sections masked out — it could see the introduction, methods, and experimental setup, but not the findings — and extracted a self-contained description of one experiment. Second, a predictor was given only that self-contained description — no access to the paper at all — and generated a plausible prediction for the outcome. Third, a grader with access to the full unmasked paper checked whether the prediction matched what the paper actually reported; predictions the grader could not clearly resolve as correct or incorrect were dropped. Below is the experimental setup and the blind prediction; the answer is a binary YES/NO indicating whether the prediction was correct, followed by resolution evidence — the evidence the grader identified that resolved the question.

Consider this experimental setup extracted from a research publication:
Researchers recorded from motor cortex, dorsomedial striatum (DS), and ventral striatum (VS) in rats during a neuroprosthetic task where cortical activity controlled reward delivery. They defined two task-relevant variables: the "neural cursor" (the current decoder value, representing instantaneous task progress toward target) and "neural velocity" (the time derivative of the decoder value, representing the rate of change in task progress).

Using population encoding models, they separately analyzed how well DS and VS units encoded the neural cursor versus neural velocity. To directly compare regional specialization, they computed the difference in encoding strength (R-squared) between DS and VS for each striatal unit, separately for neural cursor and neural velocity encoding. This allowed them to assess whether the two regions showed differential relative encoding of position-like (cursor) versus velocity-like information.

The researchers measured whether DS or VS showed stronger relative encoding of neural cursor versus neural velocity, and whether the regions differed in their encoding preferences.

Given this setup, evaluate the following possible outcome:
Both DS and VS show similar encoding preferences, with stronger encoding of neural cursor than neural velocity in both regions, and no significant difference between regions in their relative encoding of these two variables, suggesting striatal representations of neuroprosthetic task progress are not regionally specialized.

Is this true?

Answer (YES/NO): NO